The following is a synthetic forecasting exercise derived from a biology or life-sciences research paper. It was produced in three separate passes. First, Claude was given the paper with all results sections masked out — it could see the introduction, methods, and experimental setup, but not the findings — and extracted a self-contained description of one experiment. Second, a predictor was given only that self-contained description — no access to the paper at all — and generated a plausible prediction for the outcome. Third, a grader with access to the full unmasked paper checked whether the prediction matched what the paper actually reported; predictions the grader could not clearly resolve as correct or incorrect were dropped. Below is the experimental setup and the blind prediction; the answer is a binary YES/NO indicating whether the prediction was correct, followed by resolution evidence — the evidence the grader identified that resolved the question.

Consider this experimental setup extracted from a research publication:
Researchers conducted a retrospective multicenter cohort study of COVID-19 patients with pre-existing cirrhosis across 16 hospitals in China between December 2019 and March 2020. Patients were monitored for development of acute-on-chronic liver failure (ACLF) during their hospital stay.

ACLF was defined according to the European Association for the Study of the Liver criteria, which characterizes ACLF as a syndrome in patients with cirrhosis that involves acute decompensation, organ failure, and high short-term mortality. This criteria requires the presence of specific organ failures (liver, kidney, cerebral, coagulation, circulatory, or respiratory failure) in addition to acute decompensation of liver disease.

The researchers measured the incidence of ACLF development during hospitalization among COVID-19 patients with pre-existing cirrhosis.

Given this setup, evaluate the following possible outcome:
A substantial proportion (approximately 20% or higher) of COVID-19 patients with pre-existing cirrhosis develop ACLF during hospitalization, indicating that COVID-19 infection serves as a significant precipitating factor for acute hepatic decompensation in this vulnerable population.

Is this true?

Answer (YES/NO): NO